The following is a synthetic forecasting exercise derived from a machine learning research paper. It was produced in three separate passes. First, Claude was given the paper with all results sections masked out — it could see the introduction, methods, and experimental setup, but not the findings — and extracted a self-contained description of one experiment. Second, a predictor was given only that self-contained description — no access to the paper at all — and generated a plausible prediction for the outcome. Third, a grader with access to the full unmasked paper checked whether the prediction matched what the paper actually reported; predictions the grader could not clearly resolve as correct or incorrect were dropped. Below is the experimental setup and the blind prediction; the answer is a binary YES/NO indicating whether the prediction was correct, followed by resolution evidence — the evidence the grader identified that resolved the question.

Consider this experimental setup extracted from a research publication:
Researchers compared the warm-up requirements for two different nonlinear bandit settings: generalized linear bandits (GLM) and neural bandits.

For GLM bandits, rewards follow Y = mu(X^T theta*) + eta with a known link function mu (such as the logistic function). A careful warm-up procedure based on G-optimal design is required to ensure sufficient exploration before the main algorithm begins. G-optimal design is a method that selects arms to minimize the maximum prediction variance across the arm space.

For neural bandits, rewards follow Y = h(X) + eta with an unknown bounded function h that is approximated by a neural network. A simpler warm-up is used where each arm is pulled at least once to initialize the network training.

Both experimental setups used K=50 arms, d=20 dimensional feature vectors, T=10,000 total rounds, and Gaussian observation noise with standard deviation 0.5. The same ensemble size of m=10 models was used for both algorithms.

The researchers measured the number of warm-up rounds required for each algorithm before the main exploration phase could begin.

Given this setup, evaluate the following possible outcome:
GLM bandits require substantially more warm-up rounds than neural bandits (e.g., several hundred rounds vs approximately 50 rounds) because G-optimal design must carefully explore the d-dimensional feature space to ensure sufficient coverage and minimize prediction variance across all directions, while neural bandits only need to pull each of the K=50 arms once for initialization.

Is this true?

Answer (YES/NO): YES